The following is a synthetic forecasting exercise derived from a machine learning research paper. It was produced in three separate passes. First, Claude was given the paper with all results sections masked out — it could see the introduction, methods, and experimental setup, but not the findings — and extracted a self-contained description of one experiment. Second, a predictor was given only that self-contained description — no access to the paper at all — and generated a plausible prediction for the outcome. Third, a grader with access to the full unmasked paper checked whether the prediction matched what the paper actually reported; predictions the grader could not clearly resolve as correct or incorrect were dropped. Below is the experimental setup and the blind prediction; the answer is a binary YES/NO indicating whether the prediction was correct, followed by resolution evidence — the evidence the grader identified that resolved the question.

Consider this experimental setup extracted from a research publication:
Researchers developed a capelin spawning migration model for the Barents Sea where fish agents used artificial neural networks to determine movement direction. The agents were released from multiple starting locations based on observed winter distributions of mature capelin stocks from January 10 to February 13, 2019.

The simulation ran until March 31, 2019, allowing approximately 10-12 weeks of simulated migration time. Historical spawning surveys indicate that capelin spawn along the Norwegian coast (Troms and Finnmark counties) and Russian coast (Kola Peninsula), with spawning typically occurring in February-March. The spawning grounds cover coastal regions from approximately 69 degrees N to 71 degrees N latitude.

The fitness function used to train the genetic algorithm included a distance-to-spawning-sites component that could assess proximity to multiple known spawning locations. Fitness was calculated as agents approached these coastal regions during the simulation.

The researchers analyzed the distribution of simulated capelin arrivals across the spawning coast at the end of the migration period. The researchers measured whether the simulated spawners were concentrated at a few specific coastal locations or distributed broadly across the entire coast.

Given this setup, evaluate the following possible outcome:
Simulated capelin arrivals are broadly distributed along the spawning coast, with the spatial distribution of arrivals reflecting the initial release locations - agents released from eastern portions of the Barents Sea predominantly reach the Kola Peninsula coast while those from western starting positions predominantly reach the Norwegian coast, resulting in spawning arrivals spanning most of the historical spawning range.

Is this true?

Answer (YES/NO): NO